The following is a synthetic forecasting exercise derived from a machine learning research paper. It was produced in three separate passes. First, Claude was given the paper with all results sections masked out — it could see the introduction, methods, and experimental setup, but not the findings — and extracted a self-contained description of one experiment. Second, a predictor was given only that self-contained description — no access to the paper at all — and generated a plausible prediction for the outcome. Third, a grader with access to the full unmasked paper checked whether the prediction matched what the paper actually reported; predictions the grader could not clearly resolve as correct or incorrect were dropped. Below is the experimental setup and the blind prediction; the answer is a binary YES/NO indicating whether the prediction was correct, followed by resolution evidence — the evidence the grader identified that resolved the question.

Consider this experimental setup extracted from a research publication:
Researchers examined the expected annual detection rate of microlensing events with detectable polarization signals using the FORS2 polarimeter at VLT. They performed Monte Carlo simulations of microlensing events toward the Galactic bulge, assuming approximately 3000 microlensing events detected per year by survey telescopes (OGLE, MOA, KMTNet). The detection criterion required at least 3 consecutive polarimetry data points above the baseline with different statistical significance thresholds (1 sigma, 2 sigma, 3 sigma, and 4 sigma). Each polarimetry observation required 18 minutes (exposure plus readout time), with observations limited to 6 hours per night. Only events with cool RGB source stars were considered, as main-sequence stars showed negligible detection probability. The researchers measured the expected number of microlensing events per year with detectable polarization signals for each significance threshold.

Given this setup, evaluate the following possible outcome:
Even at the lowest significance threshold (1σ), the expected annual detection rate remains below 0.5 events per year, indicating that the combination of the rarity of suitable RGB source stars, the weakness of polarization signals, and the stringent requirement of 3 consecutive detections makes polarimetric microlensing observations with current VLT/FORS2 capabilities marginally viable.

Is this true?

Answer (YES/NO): NO